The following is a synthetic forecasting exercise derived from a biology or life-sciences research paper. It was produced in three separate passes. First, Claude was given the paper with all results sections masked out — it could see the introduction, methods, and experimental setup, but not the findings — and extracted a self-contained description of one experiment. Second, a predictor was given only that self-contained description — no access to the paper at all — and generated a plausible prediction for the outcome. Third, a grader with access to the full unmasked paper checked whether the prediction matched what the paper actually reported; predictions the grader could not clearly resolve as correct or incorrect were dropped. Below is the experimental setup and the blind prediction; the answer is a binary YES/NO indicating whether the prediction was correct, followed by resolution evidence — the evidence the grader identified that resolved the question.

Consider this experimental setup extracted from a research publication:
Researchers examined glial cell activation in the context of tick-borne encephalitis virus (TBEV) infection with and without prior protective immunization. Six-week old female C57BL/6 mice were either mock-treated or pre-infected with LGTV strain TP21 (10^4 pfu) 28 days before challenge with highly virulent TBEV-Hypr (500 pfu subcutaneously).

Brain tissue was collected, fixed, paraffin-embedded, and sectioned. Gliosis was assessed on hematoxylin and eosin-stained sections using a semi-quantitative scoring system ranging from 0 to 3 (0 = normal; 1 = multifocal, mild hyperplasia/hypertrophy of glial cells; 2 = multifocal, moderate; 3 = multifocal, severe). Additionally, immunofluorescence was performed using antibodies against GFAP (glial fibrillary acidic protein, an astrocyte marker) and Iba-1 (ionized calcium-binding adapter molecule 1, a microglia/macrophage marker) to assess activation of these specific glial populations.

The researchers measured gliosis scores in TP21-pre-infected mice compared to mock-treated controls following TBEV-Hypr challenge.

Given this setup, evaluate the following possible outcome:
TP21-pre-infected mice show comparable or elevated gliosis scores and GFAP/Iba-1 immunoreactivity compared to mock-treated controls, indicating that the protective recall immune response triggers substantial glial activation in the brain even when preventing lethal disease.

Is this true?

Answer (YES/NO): NO